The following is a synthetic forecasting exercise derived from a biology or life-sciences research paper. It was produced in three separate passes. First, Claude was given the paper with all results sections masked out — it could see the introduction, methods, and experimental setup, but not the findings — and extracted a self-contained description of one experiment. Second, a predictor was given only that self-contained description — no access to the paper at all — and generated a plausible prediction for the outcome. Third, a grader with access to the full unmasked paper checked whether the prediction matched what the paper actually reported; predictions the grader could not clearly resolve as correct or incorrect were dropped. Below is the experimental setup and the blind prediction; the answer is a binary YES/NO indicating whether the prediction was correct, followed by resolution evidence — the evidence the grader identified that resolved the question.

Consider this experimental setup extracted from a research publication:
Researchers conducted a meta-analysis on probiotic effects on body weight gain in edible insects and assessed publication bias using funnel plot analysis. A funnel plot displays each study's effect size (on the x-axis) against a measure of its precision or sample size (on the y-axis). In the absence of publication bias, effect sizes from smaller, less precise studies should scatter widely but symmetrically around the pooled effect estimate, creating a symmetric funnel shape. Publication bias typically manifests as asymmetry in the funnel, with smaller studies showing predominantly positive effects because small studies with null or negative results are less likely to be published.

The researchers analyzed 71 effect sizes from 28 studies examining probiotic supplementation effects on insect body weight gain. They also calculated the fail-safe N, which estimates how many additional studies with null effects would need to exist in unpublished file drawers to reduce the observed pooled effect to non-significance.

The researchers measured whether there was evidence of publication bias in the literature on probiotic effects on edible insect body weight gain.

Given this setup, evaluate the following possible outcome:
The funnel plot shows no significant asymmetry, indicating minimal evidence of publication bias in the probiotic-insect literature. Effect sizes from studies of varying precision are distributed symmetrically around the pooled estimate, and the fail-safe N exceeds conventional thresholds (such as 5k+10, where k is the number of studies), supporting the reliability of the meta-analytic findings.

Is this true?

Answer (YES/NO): YES